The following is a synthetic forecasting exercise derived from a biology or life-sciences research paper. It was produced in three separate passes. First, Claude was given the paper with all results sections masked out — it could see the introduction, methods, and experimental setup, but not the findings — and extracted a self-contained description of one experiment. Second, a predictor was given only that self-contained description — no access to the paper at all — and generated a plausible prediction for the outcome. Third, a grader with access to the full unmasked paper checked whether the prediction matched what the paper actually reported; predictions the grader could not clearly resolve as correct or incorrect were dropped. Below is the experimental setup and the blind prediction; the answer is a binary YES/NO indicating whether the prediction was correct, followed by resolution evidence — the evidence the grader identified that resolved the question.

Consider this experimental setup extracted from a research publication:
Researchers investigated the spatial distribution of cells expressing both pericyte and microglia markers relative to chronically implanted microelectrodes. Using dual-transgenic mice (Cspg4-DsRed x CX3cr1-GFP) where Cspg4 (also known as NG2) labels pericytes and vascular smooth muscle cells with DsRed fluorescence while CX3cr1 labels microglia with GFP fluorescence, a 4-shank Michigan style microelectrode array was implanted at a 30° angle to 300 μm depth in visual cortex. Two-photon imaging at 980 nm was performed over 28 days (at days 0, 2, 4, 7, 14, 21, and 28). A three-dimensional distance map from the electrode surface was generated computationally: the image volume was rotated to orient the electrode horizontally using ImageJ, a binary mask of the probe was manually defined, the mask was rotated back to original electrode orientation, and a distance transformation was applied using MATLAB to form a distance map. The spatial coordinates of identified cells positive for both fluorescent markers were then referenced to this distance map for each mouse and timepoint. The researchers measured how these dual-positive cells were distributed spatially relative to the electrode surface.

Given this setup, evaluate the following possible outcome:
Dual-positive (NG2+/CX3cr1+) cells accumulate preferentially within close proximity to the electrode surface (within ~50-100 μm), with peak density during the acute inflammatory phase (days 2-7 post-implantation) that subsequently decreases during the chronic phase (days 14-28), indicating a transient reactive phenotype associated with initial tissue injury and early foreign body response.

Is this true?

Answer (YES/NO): NO